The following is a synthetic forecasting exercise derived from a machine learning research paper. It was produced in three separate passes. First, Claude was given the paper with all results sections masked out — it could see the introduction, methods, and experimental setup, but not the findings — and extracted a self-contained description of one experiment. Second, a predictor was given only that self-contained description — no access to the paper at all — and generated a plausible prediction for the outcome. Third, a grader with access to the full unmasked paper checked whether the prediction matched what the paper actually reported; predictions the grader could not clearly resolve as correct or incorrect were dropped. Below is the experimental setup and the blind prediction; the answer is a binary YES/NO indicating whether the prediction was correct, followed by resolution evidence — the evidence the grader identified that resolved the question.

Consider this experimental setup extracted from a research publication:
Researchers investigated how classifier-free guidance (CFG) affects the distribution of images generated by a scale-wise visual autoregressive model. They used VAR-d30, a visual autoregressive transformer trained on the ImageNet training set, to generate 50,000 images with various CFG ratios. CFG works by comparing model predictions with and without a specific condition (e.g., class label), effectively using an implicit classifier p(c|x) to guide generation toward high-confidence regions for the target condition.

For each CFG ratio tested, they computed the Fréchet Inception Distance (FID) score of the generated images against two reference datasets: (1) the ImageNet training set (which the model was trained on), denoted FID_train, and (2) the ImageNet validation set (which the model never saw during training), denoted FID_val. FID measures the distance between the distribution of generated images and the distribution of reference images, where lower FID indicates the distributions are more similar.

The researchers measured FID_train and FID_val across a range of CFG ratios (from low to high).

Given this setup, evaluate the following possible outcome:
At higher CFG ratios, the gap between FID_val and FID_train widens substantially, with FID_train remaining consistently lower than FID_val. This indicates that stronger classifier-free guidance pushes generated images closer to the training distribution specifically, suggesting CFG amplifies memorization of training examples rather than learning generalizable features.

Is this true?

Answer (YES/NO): YES